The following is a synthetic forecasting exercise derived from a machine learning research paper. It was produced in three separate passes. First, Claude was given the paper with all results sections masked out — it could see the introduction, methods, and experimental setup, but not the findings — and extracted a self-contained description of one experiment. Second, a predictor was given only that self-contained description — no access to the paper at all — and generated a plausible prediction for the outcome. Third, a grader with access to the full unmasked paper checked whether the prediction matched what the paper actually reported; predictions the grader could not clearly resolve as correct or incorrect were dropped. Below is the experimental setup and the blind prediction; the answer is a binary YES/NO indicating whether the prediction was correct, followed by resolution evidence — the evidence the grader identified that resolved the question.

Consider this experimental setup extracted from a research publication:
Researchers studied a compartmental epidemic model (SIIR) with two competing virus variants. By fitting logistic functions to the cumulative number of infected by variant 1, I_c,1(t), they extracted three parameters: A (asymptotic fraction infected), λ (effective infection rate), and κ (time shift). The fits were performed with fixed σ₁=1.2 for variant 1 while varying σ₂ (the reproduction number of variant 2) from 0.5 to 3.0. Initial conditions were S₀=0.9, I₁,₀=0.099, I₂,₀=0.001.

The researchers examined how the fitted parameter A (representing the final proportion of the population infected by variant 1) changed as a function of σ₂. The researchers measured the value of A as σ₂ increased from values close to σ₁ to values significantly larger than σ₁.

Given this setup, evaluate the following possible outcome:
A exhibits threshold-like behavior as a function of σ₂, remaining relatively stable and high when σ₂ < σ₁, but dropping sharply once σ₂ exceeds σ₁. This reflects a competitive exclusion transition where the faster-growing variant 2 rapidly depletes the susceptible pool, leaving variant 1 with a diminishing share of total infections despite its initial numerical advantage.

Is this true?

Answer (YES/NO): NO